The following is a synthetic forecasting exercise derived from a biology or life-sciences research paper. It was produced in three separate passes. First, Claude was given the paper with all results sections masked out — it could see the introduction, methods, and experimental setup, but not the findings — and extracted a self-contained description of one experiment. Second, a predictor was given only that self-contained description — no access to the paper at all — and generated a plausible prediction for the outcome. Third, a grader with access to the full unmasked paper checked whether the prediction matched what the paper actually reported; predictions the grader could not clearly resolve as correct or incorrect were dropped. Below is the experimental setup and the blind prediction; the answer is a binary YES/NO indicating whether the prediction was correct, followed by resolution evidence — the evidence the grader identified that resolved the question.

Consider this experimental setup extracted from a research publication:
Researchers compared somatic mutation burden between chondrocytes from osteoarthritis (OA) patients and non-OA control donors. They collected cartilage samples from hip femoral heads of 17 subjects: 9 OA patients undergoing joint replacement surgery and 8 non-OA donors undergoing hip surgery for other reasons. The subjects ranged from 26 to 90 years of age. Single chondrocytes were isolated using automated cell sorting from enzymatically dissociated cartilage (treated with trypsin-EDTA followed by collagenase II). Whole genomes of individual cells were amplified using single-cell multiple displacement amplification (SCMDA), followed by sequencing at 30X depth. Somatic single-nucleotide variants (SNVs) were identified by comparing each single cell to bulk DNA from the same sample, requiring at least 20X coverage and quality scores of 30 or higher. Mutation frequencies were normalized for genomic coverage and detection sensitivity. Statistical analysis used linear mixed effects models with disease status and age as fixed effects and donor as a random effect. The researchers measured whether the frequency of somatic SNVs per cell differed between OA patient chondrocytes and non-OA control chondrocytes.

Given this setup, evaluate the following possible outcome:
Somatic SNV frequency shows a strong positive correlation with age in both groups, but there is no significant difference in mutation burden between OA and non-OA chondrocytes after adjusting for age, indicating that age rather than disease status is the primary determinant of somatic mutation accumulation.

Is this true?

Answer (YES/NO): NO